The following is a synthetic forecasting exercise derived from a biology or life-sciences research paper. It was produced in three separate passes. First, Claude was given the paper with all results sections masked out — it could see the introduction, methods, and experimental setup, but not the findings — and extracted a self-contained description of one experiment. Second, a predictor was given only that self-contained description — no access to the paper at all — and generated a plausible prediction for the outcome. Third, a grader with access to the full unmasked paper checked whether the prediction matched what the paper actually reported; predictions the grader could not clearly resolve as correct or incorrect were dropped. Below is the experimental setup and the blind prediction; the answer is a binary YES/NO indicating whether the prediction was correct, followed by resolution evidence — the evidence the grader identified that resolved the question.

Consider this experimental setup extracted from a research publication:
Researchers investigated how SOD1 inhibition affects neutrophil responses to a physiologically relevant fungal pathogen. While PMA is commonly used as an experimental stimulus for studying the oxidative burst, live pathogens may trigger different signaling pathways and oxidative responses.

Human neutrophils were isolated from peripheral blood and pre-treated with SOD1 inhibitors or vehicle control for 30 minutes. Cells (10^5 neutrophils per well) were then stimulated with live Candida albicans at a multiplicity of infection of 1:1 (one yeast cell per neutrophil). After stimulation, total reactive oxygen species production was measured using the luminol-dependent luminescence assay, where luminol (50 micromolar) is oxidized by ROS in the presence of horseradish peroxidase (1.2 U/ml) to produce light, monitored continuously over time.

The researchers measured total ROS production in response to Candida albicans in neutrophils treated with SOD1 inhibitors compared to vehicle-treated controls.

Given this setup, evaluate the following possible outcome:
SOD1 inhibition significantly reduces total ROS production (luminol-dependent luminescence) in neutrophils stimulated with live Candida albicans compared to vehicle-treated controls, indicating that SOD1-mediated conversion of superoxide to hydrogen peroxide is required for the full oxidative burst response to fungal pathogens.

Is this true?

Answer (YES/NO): YES